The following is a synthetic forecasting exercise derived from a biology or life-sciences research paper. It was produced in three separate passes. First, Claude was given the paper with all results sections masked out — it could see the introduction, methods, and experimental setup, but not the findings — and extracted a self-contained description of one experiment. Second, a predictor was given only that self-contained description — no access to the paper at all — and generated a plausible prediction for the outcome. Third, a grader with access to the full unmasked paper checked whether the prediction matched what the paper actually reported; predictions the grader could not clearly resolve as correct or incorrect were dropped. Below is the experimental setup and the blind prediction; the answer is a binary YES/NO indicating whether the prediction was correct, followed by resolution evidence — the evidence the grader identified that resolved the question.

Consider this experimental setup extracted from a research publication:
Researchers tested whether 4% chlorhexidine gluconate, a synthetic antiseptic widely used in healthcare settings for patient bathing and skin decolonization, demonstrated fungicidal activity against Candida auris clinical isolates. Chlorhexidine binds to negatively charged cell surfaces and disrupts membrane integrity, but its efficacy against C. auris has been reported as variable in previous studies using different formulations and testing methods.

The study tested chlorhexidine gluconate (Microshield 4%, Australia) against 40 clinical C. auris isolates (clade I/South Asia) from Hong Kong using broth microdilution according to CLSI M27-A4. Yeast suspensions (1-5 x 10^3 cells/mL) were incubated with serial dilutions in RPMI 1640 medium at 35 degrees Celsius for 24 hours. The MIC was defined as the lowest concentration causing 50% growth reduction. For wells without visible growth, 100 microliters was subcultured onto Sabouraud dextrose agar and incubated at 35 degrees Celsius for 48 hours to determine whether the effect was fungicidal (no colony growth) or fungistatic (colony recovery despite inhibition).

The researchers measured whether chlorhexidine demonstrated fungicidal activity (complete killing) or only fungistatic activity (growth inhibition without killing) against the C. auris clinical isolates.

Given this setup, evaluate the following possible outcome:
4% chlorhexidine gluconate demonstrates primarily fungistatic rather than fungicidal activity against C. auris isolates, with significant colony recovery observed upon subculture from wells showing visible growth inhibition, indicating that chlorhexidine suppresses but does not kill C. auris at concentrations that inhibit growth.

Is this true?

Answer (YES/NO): NO